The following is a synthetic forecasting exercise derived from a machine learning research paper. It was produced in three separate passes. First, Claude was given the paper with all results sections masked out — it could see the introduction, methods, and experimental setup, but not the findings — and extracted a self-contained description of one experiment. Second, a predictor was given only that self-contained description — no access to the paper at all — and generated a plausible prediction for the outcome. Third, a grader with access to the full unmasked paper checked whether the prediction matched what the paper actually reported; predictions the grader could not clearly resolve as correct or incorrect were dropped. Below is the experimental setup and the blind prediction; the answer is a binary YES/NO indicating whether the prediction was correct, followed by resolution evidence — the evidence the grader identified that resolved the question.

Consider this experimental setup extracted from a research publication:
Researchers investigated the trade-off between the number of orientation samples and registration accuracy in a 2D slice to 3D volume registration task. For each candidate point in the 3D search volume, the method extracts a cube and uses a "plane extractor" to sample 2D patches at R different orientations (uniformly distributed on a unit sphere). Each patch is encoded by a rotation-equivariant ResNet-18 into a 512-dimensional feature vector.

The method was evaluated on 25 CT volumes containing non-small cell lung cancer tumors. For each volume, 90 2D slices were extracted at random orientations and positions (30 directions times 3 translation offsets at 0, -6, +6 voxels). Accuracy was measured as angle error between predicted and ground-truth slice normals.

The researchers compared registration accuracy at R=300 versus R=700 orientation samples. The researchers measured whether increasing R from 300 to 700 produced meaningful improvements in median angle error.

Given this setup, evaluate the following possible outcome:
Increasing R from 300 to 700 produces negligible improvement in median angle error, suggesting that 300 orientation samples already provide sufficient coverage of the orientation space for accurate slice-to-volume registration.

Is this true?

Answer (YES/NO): NO